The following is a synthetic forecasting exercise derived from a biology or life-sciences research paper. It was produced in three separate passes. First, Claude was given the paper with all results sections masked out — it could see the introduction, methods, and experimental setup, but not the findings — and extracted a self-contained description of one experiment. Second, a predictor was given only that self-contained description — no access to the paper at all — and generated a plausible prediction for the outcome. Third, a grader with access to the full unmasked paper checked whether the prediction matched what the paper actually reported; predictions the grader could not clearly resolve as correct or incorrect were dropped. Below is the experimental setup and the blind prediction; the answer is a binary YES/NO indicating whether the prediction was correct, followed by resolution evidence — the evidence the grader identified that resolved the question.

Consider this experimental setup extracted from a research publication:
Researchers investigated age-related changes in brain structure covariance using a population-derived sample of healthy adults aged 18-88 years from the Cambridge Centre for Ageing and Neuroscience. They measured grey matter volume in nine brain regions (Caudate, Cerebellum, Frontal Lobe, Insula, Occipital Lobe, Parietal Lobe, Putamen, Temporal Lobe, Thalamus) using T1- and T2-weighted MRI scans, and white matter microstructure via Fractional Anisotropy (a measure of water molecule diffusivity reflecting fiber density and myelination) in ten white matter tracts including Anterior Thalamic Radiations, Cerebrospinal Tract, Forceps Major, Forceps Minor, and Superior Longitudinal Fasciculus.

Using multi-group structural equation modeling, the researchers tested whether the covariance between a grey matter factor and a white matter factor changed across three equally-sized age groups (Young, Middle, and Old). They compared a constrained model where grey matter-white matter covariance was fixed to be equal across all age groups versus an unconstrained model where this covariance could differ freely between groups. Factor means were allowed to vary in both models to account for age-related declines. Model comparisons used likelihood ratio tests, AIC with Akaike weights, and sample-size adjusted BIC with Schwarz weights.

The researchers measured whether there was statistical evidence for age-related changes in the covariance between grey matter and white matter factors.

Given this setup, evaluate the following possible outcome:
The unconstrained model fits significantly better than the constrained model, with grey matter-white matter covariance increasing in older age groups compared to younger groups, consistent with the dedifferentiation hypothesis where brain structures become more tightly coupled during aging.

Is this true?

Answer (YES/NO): NO